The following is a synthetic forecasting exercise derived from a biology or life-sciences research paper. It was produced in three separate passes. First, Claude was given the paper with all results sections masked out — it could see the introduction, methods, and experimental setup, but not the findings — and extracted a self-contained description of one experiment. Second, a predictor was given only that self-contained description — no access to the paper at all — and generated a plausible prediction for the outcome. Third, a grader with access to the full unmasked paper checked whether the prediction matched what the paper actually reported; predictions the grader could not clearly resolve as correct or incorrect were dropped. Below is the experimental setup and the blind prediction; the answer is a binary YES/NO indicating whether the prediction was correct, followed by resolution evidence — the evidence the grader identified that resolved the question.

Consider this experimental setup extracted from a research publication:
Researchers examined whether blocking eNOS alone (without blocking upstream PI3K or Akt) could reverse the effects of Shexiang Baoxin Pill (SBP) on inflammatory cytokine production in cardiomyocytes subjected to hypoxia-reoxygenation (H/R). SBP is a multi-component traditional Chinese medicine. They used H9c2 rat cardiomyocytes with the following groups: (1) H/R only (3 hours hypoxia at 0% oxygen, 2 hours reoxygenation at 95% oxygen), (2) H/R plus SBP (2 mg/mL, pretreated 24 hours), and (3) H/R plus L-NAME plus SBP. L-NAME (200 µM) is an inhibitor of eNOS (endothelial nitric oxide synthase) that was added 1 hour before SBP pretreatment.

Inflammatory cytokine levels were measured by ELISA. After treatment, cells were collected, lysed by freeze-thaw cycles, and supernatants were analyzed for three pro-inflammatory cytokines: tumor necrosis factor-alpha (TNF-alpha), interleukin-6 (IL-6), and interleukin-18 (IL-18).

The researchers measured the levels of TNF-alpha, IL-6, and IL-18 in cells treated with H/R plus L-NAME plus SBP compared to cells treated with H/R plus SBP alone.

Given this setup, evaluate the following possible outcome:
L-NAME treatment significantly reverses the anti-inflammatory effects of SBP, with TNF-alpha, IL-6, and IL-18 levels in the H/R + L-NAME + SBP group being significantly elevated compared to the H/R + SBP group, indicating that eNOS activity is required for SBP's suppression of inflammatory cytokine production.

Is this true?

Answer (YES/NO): NO